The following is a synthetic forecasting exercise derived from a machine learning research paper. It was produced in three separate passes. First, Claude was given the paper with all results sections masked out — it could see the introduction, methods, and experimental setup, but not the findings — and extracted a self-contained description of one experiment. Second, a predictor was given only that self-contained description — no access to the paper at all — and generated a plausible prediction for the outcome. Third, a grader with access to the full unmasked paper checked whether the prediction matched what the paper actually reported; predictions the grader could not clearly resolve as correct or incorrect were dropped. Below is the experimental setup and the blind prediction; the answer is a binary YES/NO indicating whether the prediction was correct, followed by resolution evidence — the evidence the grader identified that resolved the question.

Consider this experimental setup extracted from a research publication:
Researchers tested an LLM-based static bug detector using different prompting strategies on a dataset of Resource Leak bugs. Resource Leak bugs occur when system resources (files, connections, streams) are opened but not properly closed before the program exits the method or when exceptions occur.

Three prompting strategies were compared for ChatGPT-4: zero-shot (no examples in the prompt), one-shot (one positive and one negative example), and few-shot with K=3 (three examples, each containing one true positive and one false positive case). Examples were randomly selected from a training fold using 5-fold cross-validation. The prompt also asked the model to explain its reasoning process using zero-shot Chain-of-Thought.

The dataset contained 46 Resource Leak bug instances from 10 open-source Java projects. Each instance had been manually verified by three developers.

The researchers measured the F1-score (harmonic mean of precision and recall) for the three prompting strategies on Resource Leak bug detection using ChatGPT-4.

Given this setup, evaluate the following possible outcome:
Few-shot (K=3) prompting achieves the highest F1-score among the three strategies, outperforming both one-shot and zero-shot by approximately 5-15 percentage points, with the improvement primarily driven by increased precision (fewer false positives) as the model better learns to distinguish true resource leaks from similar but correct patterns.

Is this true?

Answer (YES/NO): NO